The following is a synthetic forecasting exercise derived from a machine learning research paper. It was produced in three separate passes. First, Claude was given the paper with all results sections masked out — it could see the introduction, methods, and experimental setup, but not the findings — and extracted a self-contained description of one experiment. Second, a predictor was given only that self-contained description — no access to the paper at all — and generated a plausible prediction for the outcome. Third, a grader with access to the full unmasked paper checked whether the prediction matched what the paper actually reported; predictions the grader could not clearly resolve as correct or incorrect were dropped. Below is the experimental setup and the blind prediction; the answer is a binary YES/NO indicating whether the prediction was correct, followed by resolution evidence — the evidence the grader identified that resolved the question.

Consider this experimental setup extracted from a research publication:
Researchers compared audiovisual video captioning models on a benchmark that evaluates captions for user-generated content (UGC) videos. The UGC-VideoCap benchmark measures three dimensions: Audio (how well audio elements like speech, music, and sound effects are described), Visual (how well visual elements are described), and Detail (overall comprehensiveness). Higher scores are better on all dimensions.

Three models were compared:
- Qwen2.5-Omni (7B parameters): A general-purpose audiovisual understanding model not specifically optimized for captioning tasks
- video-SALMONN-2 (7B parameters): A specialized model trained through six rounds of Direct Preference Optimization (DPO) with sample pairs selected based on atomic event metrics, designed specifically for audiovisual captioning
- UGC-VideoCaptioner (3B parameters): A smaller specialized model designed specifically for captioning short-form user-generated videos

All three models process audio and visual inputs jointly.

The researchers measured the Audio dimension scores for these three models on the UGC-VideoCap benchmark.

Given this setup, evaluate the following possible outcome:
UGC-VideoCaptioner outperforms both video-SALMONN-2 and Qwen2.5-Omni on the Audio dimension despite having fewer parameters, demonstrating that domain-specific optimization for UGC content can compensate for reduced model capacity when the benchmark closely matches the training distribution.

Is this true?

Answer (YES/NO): NO